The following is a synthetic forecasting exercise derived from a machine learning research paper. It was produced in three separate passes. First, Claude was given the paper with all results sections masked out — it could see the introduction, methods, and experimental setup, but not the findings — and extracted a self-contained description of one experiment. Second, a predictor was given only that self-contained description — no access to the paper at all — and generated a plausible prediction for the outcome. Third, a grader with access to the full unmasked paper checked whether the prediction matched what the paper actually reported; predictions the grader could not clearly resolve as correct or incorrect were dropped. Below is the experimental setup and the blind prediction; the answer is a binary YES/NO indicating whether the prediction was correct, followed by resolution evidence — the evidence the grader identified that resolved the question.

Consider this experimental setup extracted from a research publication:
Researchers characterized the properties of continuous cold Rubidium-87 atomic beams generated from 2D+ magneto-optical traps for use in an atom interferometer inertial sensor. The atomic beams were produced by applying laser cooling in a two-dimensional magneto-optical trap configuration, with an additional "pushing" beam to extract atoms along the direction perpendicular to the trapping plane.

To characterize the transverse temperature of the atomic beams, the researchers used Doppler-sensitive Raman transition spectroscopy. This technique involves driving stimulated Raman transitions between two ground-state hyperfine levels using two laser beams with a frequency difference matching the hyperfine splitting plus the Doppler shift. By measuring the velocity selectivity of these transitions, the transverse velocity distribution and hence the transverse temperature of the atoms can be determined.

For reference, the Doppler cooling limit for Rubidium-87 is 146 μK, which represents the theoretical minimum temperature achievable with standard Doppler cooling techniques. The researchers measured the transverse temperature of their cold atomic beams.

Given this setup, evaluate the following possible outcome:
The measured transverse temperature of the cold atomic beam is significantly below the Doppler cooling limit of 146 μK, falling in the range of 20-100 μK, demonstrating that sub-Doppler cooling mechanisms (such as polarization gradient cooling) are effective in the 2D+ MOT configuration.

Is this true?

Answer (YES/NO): NO